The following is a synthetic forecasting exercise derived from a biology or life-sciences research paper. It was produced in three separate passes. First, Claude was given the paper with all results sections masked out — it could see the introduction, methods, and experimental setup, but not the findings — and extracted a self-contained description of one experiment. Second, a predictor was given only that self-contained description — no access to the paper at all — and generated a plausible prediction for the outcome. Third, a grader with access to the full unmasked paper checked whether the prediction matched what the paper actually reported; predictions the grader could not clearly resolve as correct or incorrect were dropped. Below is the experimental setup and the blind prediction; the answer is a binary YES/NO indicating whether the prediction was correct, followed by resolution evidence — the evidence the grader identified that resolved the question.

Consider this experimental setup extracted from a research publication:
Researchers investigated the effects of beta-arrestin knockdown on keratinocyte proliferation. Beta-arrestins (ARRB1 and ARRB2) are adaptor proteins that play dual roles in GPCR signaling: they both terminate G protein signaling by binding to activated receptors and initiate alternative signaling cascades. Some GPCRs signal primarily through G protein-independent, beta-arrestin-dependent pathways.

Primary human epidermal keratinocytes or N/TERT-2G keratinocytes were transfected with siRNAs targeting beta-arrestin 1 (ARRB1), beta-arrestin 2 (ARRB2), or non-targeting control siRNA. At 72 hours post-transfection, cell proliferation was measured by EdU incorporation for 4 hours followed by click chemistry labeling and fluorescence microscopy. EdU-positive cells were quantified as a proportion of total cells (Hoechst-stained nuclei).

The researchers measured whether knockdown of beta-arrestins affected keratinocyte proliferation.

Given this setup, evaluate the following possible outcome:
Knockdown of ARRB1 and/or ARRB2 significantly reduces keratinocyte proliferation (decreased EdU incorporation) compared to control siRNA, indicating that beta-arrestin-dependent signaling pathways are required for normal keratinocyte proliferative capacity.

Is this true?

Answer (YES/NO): NO